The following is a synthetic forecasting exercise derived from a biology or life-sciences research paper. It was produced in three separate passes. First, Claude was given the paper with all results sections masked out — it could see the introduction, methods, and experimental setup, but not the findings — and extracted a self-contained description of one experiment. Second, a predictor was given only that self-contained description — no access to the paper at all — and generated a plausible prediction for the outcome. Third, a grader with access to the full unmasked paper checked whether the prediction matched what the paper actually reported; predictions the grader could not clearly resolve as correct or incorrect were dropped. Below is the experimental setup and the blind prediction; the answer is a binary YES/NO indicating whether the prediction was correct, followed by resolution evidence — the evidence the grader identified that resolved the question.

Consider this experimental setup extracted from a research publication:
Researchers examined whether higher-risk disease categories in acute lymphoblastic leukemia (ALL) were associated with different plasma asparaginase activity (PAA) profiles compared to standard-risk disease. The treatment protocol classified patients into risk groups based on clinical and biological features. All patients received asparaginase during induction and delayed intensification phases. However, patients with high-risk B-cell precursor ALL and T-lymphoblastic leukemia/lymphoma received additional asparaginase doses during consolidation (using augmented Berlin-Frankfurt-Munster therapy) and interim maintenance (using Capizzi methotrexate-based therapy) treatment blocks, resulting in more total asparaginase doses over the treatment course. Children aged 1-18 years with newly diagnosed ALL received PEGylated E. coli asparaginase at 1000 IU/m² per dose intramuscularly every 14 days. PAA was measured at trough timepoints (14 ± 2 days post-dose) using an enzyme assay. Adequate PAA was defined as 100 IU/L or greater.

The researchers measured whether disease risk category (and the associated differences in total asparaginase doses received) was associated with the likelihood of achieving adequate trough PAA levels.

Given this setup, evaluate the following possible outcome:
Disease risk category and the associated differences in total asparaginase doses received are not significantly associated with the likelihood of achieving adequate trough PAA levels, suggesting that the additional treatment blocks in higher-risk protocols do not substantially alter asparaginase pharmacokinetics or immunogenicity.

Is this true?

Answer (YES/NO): NO